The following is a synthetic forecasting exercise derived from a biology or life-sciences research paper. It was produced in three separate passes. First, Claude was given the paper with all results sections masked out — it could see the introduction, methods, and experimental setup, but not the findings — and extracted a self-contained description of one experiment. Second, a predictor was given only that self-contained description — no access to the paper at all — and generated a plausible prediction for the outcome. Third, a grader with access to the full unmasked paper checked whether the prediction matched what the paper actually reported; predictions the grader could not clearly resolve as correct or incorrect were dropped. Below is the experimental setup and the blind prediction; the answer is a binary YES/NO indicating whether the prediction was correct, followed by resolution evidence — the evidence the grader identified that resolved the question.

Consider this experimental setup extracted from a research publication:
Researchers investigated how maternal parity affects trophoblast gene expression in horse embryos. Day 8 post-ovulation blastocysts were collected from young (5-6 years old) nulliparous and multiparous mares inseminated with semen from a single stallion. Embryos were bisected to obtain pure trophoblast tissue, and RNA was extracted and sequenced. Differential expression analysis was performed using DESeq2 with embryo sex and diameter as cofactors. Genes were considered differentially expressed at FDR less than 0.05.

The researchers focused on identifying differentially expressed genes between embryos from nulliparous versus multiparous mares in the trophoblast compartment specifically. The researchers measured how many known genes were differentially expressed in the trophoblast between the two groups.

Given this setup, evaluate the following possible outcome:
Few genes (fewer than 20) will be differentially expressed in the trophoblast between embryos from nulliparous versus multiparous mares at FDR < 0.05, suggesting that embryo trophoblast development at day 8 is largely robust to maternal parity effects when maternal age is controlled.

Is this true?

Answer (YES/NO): YES